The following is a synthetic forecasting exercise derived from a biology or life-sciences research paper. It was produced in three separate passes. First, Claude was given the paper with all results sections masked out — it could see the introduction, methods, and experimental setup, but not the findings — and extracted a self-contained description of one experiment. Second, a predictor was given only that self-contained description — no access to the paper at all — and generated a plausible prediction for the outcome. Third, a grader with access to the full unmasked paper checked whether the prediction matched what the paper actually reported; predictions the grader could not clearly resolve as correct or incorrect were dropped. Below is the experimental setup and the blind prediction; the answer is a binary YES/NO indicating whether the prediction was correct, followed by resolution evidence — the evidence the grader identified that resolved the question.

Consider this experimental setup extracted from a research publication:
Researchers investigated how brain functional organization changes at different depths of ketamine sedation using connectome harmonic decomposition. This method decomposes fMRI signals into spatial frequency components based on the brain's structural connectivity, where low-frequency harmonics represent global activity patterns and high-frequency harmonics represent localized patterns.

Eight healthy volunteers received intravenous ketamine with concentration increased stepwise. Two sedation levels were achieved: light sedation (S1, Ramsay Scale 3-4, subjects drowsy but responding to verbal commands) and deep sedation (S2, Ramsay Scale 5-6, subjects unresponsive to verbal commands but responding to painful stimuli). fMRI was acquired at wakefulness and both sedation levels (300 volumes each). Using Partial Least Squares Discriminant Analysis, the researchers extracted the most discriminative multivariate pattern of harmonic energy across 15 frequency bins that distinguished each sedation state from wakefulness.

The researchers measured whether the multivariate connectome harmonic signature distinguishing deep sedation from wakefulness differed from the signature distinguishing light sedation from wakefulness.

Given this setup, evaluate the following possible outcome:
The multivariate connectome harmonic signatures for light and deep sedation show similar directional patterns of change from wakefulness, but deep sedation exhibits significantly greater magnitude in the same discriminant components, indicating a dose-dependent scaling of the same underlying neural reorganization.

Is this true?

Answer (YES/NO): NO